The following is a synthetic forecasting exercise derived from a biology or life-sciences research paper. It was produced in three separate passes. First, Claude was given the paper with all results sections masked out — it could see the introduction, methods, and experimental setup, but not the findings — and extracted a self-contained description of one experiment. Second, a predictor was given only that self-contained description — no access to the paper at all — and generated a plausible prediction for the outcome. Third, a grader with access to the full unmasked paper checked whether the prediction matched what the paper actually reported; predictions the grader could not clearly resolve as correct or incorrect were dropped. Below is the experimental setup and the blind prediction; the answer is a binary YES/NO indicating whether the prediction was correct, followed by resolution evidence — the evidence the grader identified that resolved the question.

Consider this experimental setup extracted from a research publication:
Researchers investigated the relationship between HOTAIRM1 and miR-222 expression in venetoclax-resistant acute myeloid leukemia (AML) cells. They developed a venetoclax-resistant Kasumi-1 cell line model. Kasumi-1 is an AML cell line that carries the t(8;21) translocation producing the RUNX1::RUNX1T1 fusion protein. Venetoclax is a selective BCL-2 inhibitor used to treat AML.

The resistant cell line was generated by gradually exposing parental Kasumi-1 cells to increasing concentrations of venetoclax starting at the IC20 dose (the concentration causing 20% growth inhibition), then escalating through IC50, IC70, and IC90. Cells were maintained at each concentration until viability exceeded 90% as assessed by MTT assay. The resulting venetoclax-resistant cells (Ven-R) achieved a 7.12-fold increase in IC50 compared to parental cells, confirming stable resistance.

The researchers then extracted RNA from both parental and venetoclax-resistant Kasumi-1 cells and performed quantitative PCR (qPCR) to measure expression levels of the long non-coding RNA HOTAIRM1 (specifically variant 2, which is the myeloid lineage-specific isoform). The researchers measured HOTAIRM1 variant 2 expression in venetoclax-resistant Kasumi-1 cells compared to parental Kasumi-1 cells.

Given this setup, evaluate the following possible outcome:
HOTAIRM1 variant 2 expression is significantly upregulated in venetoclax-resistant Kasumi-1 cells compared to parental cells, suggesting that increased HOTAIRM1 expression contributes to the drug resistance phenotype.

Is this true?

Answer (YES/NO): NO